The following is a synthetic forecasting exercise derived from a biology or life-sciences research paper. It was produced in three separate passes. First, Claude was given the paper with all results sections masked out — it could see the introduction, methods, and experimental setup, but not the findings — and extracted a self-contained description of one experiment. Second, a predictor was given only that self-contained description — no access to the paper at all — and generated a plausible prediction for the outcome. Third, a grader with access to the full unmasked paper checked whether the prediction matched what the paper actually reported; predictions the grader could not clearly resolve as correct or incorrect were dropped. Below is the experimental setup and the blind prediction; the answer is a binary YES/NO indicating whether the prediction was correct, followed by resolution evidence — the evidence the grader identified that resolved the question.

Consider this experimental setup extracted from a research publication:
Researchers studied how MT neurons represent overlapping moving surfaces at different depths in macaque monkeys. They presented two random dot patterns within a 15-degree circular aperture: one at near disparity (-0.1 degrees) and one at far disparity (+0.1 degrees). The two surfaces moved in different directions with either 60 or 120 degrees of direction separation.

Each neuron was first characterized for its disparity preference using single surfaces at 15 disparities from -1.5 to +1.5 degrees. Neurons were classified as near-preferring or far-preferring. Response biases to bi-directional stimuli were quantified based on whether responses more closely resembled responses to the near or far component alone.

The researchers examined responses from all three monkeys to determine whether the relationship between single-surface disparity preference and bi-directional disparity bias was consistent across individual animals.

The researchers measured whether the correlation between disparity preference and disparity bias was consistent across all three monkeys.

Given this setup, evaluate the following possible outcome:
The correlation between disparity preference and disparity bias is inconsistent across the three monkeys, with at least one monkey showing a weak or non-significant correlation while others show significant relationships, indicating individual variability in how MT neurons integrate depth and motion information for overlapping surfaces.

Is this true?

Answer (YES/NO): NO